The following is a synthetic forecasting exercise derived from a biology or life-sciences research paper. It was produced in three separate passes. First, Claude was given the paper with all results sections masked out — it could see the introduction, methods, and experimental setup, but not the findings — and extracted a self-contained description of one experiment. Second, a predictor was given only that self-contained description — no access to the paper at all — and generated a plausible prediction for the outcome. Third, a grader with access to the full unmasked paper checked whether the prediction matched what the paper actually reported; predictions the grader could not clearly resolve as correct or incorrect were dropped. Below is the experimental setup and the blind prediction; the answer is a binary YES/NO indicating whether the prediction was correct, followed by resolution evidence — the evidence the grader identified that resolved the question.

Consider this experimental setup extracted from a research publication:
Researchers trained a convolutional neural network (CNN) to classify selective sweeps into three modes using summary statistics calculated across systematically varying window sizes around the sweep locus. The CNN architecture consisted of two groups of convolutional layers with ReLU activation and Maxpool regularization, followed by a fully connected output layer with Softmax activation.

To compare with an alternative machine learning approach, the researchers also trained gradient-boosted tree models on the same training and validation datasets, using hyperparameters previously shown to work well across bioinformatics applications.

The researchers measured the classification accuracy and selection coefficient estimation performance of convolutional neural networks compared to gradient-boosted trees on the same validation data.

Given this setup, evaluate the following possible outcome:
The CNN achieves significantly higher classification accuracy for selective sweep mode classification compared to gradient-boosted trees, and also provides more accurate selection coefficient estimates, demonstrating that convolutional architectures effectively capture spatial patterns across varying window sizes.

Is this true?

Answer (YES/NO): NO